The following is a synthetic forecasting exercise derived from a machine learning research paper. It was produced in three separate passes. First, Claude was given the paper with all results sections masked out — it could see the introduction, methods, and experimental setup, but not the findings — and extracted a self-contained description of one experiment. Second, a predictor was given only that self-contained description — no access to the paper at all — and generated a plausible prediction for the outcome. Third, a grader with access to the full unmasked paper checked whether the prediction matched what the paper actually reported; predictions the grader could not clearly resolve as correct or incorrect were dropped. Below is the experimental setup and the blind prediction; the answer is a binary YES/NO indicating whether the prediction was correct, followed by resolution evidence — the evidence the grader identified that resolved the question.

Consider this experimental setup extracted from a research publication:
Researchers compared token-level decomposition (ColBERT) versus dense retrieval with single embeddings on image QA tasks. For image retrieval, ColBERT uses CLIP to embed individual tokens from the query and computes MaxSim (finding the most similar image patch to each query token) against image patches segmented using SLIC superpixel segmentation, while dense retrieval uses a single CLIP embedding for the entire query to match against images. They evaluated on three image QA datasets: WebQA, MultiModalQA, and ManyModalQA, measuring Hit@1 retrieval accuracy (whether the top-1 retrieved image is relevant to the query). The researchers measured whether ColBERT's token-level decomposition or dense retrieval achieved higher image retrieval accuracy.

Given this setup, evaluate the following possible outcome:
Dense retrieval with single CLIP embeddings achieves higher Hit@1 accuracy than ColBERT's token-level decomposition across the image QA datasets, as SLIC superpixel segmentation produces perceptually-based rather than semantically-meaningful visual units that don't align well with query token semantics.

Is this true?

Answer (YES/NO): YES